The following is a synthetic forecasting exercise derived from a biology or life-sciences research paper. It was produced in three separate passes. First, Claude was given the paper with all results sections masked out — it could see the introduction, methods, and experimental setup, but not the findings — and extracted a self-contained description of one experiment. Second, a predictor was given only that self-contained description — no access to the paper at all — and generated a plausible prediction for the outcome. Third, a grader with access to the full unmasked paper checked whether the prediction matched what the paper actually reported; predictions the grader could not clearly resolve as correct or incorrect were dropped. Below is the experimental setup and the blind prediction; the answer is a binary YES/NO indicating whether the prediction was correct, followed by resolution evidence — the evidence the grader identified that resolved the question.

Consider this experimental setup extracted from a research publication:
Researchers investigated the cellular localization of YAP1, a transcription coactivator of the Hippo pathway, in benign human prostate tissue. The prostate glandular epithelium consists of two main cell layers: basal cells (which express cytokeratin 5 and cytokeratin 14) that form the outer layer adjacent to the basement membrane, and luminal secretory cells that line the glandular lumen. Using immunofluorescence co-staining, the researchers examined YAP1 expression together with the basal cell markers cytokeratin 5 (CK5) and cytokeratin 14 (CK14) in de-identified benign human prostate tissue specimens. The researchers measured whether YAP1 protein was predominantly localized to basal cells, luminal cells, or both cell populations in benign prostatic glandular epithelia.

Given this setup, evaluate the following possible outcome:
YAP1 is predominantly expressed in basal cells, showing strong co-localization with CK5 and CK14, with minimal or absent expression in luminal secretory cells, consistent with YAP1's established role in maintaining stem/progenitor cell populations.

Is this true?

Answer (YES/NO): YES